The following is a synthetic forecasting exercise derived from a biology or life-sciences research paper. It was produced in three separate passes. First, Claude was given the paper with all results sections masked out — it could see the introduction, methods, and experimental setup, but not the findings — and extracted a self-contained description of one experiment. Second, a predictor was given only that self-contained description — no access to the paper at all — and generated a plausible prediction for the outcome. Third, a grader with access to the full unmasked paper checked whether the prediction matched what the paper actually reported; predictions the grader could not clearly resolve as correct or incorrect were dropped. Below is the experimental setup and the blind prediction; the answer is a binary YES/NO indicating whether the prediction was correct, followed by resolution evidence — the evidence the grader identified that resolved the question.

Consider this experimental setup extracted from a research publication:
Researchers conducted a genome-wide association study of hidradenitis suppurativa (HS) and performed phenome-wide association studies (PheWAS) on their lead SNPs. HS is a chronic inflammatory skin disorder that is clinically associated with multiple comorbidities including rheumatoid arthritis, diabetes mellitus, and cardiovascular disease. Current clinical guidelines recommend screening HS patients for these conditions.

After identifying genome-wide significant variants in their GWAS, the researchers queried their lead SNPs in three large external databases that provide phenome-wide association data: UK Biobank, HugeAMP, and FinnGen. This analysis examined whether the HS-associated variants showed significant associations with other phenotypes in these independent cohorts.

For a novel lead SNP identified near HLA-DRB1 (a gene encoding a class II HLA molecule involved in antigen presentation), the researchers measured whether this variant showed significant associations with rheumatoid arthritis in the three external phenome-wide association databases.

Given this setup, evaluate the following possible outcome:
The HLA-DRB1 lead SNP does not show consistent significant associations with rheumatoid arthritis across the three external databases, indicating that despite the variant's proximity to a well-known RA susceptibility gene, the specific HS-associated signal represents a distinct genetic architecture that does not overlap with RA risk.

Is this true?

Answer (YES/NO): NO